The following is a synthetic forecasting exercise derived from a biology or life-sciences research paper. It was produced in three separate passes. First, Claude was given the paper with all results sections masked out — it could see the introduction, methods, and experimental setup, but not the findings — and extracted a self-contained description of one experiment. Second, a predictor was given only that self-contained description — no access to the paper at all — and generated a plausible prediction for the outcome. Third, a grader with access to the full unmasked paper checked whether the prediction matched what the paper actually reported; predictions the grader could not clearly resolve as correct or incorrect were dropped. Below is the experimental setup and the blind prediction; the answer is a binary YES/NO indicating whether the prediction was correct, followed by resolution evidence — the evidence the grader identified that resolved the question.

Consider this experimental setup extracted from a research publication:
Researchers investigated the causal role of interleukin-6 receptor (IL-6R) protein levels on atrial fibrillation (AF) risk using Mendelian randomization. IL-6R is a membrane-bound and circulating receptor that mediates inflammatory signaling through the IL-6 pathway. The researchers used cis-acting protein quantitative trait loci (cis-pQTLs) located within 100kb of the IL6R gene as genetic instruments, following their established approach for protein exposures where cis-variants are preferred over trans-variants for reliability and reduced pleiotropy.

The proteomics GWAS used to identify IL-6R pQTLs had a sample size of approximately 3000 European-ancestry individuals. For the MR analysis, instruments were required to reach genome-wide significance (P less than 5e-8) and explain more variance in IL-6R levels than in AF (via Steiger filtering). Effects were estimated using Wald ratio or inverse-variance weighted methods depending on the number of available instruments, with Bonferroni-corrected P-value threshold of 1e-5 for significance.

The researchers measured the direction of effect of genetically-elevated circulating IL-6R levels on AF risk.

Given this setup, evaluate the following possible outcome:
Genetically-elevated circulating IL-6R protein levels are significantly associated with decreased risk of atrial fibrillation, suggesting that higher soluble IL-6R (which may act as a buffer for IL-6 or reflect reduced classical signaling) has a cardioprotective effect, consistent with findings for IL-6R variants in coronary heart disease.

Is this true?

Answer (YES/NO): YES